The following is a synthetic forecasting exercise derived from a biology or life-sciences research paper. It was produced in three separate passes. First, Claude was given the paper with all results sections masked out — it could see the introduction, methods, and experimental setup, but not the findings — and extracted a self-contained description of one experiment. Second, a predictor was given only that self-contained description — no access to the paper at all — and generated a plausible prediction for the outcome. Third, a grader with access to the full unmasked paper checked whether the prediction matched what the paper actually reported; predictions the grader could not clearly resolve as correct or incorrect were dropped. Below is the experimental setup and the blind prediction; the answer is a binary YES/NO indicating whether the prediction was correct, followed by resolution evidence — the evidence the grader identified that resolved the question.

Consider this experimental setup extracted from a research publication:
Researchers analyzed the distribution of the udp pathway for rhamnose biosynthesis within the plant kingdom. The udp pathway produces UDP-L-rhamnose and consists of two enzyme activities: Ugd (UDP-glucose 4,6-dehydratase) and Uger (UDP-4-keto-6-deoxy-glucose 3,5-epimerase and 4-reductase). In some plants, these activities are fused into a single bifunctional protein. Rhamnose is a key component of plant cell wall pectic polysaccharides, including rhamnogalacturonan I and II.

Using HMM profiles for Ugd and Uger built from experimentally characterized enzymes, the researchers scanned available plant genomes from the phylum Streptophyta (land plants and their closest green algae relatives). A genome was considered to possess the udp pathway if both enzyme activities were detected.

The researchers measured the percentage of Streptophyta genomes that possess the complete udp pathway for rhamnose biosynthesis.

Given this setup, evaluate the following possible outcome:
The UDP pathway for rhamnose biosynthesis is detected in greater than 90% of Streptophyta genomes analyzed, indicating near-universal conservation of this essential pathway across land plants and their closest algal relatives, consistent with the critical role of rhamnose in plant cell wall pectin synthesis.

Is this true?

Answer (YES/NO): YES